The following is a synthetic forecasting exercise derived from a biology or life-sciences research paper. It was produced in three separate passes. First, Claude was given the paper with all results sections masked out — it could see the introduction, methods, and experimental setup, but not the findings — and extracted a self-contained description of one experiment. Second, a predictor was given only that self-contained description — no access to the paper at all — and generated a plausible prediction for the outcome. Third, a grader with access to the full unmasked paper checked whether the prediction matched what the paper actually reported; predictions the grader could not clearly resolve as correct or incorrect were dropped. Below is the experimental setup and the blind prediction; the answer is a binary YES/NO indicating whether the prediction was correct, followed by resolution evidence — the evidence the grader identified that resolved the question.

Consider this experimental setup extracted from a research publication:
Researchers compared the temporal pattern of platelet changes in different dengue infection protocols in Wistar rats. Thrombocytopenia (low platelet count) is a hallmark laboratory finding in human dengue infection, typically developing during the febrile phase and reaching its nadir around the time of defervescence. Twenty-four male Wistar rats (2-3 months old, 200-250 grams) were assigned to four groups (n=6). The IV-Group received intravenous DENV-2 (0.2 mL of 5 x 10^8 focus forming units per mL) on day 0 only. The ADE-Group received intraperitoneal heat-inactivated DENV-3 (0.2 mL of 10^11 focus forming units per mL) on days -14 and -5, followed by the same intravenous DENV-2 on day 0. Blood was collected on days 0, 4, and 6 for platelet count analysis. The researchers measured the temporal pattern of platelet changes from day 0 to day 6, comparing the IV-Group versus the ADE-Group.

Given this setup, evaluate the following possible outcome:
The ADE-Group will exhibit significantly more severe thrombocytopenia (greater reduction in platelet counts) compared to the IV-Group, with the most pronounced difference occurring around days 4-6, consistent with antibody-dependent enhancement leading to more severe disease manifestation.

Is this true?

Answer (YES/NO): NO